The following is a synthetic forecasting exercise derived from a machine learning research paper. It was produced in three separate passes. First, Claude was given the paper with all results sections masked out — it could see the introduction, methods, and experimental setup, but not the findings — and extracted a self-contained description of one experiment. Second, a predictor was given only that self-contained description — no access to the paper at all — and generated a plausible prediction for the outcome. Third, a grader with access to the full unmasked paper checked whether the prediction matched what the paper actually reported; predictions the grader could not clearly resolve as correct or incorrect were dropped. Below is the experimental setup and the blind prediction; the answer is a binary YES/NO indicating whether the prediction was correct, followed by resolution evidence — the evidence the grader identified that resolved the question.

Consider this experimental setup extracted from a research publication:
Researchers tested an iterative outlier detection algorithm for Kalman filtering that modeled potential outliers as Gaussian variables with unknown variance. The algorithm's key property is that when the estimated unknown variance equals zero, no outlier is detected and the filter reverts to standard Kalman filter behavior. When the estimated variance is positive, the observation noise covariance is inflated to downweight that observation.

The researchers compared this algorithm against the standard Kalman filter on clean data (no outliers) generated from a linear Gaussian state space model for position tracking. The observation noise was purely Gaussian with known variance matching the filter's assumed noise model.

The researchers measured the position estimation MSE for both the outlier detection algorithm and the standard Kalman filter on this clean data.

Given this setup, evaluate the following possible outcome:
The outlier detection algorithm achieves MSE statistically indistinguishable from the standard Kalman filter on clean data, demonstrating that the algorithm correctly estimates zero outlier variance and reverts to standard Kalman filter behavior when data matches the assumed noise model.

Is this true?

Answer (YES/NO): YES